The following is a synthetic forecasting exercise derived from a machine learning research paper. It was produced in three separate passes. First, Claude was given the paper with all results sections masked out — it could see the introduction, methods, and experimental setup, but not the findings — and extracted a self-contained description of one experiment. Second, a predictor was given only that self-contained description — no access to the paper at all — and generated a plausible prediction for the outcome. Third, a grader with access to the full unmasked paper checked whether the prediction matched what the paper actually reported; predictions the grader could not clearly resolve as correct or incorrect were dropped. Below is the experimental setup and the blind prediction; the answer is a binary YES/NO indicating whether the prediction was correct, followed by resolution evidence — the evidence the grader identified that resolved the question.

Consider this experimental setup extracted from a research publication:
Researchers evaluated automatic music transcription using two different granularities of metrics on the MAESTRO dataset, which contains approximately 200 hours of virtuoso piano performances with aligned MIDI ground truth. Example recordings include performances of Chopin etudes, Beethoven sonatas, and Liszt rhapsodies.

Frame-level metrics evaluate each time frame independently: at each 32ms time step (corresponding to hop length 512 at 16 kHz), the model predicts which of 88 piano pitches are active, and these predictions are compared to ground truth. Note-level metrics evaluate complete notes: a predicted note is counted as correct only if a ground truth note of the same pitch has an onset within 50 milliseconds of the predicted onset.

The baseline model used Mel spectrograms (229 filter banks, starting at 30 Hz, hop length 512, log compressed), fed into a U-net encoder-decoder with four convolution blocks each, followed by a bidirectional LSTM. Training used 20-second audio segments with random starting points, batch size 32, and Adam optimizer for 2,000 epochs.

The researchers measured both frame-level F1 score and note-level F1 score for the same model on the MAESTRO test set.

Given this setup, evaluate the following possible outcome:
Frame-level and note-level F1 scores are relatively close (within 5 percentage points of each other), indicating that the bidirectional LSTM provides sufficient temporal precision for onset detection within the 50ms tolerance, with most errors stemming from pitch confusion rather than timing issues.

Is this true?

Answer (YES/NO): NO